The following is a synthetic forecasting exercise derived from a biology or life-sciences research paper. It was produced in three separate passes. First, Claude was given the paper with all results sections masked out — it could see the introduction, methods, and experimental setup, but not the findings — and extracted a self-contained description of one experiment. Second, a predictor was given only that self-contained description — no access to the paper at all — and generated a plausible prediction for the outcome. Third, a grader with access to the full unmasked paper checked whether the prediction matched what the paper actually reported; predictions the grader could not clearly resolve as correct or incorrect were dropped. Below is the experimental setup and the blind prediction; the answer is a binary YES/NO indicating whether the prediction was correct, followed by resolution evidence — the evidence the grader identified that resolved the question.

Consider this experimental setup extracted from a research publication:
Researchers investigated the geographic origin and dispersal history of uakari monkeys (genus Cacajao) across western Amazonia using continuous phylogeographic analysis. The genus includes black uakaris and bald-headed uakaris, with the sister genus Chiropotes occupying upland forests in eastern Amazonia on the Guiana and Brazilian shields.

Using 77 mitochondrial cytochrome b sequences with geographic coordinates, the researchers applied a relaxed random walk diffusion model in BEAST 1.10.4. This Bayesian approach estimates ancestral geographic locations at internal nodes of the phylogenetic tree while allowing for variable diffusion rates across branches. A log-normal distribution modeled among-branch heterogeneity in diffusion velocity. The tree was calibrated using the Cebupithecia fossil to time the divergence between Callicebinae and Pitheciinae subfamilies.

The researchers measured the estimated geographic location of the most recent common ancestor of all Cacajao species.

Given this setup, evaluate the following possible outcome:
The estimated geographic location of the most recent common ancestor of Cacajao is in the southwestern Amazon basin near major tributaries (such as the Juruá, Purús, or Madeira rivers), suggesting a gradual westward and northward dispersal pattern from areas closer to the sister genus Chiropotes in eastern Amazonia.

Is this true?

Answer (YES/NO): NO